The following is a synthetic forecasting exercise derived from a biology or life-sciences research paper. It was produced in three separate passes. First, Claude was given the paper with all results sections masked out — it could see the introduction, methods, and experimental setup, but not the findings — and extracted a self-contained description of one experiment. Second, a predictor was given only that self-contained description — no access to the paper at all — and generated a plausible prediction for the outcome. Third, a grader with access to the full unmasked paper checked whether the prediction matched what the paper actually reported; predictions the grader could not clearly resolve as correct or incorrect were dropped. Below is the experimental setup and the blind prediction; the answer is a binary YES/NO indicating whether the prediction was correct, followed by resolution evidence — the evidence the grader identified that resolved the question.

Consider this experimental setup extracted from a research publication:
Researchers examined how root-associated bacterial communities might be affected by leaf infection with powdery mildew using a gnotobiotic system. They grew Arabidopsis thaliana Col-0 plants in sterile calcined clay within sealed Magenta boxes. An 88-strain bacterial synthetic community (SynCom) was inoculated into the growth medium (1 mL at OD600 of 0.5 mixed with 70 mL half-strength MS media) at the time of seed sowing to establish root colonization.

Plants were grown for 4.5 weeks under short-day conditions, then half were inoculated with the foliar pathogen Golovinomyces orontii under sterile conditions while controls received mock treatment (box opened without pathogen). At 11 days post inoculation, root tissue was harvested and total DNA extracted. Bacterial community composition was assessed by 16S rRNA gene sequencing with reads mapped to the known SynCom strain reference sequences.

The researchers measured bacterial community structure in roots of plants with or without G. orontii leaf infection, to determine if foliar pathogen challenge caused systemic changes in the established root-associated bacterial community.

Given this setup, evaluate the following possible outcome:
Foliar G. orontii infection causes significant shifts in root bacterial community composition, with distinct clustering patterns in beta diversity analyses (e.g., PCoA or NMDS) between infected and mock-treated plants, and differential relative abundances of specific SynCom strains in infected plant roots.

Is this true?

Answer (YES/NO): NO